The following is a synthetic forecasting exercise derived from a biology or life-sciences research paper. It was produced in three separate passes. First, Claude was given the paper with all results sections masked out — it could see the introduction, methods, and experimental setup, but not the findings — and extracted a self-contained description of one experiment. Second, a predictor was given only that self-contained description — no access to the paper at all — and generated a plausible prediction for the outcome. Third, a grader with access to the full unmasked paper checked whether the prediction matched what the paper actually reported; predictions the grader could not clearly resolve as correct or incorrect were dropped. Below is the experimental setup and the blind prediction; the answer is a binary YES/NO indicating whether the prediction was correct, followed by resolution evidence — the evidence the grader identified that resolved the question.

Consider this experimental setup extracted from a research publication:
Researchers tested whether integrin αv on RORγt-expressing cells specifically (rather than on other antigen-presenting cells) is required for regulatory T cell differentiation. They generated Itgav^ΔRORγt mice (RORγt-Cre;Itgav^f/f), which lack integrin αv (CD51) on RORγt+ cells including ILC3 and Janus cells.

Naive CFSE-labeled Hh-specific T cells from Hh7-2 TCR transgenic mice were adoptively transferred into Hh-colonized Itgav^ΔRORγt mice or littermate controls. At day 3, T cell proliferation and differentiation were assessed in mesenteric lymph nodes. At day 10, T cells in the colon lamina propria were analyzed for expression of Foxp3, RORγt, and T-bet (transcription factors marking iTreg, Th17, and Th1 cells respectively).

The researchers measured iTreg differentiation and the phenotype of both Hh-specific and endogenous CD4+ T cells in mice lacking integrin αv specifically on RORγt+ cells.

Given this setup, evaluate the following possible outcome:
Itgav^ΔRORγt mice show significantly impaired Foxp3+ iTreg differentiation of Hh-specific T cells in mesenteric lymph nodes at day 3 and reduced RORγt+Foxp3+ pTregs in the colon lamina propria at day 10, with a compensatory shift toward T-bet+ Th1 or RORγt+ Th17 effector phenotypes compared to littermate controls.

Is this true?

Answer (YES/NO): YES